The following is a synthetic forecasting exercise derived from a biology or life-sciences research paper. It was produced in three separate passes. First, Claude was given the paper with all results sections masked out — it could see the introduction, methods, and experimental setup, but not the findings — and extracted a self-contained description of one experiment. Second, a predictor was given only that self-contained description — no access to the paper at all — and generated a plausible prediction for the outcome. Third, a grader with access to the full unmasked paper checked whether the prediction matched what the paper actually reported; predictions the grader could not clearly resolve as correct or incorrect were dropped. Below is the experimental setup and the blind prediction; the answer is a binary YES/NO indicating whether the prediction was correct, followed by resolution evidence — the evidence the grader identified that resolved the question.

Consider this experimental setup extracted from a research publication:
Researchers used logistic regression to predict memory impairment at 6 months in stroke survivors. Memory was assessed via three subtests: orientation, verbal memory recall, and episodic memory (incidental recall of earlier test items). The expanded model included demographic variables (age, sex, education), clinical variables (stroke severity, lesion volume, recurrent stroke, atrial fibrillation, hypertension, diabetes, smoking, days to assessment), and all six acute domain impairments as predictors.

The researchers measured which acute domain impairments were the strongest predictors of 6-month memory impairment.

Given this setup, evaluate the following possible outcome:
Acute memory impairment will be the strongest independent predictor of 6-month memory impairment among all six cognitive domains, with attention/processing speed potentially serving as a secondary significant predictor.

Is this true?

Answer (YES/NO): NO